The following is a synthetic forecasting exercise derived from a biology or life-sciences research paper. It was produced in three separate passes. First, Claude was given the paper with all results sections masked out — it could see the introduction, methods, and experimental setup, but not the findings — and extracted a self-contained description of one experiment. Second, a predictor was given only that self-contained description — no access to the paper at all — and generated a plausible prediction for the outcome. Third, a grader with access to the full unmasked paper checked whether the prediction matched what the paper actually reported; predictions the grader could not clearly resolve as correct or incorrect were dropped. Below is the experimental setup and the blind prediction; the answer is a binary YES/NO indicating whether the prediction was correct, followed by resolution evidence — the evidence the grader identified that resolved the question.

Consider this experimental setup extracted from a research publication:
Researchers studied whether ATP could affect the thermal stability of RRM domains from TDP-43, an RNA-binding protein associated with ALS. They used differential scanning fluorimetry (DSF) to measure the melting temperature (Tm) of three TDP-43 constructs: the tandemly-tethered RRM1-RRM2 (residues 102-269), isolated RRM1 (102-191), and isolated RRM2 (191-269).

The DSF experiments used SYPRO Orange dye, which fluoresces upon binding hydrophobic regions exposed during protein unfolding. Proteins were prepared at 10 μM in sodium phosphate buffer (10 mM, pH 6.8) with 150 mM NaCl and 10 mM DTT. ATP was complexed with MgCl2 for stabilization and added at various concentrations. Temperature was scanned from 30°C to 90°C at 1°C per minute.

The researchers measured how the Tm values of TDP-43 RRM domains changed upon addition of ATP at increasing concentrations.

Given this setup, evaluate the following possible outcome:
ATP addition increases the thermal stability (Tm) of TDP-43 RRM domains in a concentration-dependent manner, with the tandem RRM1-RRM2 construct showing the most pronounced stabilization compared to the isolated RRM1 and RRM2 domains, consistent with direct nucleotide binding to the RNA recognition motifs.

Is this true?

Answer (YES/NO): NO